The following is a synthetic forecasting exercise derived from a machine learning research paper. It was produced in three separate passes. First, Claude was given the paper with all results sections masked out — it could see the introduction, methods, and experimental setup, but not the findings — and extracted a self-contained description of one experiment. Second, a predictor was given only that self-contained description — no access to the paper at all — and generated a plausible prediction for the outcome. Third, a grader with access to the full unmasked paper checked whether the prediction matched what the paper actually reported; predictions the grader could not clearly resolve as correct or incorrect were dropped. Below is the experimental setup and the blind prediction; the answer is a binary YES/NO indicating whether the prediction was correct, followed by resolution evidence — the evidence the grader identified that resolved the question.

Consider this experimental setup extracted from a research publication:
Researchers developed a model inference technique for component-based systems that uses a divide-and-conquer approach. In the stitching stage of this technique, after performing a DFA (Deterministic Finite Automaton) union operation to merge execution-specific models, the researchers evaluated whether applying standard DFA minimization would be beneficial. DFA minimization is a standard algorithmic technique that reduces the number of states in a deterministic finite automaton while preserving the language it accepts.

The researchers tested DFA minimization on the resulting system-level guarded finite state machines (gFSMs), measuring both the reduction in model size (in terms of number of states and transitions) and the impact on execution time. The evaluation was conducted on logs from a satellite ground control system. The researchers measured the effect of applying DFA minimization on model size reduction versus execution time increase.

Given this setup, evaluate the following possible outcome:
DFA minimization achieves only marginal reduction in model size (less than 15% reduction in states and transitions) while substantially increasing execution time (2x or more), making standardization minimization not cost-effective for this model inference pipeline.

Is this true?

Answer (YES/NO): YES